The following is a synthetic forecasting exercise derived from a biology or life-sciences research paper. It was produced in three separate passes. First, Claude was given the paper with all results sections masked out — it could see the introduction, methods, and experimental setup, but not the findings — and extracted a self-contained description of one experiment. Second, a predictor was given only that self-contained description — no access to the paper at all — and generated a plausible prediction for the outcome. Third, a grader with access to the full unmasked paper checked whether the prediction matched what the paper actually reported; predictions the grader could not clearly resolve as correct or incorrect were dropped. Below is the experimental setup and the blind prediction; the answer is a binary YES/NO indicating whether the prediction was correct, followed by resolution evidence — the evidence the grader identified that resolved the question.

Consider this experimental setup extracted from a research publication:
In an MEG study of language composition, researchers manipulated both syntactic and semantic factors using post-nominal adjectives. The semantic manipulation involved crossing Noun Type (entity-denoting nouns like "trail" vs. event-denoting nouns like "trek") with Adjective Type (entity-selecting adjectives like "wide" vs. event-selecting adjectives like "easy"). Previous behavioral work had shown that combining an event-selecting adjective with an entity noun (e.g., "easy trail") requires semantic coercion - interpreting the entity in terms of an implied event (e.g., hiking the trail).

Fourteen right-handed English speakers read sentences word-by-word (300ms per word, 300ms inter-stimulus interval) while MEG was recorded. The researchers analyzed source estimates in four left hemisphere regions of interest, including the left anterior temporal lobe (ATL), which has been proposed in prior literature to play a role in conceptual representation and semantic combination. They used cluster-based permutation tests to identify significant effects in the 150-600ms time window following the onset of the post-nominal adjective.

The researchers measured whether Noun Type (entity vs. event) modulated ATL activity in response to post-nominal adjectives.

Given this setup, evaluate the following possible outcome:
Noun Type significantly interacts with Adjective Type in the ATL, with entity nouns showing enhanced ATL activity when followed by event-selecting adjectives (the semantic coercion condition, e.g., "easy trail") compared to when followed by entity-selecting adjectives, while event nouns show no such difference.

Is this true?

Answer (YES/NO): NO